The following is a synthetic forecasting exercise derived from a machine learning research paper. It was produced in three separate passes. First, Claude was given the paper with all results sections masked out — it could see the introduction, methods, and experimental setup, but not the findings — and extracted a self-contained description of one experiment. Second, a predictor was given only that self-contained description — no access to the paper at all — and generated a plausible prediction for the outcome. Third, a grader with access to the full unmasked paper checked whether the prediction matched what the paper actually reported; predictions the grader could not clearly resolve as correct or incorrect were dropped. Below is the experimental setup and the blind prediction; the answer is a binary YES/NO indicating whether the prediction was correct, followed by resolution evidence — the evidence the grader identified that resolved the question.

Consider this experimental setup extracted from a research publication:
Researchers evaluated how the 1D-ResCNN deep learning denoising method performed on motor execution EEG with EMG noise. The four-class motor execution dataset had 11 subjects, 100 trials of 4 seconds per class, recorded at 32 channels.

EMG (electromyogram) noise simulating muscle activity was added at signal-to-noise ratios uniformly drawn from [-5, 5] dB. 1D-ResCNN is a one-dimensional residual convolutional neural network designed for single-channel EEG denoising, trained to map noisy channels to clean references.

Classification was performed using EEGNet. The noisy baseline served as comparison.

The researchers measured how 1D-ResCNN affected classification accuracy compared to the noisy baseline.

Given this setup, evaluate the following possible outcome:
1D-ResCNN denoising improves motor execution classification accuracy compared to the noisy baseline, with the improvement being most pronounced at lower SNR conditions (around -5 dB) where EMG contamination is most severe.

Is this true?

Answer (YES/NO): NO